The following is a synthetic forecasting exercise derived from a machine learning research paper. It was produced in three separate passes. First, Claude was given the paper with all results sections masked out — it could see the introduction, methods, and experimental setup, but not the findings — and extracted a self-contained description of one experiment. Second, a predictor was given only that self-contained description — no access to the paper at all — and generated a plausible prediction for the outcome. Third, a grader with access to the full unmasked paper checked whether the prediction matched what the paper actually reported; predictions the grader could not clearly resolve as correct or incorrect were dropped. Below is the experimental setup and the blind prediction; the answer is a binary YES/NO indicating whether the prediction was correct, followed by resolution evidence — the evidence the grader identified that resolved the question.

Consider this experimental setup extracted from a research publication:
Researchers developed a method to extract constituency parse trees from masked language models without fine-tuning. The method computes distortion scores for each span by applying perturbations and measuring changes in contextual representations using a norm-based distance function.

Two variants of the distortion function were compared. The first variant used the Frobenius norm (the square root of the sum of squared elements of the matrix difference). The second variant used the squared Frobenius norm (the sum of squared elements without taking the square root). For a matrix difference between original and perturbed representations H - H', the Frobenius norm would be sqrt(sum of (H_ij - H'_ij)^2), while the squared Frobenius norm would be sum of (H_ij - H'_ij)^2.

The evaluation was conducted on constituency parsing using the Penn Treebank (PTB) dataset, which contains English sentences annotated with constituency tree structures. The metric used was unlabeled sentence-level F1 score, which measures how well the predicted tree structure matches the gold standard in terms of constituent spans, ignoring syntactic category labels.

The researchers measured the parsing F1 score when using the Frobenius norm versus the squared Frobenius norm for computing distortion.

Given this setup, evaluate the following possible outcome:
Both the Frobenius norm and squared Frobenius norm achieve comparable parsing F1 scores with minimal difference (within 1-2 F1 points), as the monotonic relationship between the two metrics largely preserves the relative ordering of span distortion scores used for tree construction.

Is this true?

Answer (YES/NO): NO